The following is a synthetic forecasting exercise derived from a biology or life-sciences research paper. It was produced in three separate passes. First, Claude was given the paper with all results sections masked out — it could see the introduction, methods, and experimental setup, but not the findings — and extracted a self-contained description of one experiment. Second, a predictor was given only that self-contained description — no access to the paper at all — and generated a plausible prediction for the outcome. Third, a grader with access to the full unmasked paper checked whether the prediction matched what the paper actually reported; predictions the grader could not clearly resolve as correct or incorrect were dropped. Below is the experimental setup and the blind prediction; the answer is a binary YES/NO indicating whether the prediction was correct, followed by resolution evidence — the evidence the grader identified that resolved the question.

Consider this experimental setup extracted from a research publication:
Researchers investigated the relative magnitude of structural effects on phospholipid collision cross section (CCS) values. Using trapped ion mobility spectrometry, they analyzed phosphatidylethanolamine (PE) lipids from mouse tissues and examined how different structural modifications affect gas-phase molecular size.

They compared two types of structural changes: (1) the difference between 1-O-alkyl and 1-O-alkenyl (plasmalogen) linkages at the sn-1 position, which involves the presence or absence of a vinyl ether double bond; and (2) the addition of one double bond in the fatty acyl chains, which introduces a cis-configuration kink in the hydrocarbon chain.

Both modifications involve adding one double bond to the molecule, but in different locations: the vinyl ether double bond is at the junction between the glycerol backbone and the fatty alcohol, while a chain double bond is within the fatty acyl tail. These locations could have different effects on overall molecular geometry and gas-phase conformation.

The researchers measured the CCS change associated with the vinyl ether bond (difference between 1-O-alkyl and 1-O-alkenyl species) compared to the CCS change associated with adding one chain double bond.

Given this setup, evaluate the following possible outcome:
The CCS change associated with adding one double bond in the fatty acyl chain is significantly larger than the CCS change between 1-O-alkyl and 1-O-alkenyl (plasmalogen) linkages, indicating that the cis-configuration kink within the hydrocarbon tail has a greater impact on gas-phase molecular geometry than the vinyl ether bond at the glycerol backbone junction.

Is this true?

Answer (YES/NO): NO